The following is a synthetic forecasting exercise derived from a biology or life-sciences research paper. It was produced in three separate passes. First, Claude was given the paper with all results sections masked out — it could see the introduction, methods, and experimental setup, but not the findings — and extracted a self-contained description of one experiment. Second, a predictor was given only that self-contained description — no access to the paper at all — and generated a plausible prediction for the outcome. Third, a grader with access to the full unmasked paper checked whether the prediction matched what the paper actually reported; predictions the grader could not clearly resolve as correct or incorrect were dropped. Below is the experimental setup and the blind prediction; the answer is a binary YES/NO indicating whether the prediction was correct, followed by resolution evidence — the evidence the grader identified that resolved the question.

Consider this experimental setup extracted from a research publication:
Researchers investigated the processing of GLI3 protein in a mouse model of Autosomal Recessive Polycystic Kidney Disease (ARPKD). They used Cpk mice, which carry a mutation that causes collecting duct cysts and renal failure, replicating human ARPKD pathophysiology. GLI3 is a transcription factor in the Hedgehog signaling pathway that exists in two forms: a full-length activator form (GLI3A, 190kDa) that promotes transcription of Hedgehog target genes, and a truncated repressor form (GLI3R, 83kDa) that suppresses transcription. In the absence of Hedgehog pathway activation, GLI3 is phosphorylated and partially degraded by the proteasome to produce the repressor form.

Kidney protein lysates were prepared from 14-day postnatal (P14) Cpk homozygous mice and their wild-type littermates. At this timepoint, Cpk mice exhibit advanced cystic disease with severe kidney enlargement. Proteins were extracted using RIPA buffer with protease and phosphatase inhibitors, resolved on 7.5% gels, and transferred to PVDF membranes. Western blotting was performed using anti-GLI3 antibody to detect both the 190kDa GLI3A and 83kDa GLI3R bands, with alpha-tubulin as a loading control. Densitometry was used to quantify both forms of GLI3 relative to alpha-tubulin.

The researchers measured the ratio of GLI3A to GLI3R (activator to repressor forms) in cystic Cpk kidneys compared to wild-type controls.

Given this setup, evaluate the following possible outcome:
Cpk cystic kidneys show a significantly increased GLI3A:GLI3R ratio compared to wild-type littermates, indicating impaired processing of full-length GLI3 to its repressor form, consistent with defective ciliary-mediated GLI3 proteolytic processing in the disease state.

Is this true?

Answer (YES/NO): NO